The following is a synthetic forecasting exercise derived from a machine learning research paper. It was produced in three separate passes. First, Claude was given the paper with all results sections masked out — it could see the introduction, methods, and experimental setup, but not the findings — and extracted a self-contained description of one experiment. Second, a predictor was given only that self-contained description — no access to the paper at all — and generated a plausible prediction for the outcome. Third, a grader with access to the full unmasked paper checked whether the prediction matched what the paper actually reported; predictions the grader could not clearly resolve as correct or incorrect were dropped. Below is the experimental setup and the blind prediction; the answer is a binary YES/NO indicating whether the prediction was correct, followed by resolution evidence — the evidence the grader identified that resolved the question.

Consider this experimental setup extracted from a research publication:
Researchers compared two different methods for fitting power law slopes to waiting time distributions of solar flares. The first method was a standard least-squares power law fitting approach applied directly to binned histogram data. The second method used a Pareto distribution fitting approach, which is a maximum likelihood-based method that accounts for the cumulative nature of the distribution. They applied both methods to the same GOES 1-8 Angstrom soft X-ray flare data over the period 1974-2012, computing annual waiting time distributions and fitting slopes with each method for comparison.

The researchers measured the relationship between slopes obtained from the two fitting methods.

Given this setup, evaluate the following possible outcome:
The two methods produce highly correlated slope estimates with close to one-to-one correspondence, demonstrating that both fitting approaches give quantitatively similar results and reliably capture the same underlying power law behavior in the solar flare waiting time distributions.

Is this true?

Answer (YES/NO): NO